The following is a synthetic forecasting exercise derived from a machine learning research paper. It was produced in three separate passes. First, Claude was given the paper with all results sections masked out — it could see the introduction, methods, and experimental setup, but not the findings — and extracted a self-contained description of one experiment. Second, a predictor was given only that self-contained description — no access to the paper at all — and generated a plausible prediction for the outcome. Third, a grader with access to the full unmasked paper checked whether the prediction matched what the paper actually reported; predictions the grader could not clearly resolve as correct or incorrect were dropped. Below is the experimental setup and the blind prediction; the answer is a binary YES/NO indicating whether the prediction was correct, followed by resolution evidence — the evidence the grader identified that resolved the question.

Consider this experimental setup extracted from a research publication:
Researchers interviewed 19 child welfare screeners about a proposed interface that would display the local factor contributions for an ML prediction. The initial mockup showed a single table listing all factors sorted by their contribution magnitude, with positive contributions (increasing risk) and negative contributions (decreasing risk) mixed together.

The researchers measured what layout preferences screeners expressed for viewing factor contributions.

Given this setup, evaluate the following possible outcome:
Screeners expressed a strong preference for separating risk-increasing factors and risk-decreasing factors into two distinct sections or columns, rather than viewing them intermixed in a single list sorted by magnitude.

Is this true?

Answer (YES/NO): YES